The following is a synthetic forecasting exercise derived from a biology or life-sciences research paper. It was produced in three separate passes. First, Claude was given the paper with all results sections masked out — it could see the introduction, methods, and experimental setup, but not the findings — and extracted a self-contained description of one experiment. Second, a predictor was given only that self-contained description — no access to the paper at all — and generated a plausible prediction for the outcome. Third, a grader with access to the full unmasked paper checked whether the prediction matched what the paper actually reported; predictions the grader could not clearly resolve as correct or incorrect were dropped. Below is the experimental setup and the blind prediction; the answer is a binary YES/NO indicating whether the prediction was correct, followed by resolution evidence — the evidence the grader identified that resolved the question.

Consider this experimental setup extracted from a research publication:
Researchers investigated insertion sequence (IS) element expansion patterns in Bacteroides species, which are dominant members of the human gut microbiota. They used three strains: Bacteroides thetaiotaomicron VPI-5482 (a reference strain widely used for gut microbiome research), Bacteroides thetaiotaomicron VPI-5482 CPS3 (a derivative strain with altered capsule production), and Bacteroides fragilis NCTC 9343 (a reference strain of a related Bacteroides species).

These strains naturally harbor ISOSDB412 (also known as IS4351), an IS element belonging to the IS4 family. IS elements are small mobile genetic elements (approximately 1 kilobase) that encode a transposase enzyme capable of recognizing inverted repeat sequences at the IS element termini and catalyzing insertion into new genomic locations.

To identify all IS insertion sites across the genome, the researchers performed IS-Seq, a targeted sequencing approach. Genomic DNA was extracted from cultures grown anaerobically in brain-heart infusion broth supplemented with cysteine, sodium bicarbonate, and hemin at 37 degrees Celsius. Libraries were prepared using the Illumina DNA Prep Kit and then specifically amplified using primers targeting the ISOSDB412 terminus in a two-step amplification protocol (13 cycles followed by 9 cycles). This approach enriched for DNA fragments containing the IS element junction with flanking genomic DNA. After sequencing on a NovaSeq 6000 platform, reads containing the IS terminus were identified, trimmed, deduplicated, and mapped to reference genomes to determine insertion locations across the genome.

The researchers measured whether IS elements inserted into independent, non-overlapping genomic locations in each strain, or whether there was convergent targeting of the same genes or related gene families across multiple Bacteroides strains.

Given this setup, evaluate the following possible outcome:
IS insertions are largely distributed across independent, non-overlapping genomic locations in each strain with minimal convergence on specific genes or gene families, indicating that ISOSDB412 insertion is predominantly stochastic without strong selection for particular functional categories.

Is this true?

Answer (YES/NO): NO